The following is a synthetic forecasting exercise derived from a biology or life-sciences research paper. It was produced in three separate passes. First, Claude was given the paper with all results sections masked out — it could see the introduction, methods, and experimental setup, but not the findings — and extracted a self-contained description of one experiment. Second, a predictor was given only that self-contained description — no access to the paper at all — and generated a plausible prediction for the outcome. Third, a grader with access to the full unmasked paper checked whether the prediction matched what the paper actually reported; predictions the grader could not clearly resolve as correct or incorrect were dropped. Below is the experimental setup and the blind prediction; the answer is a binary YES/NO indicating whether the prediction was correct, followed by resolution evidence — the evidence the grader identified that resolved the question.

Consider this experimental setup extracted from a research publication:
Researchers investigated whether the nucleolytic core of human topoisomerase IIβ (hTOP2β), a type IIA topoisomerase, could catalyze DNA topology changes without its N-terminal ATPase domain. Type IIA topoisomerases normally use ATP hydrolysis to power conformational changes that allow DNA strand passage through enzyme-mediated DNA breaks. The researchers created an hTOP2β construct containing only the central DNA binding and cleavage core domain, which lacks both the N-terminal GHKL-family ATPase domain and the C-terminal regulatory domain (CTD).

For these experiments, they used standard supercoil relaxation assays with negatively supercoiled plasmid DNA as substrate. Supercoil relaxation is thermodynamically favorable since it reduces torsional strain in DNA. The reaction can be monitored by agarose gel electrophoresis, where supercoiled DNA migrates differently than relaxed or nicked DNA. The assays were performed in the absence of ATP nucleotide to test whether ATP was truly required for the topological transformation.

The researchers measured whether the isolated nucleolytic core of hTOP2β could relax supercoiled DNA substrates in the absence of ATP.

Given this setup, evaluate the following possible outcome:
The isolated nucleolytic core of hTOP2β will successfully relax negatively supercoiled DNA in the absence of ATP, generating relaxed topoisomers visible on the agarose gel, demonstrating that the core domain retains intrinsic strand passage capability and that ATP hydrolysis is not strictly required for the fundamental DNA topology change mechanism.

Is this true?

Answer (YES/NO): YES